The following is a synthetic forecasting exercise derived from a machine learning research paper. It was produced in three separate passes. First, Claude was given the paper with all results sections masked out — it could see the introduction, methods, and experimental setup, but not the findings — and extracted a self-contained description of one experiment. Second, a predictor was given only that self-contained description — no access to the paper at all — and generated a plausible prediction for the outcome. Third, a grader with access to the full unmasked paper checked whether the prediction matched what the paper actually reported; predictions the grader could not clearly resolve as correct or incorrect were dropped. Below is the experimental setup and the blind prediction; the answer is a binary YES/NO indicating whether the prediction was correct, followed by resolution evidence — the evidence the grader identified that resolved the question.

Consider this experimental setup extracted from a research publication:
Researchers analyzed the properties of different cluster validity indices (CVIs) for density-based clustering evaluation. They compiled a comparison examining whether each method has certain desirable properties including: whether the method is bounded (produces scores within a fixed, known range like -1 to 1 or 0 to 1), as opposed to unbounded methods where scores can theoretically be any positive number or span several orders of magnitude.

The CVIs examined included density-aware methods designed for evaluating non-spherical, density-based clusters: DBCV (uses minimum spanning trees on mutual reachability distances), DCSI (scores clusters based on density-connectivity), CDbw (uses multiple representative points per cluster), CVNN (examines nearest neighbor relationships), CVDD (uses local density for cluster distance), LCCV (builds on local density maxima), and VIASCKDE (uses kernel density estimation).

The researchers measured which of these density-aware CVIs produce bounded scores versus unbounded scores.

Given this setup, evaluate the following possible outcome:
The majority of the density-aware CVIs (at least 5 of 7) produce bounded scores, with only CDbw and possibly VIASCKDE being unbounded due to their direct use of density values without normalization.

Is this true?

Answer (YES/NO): NO